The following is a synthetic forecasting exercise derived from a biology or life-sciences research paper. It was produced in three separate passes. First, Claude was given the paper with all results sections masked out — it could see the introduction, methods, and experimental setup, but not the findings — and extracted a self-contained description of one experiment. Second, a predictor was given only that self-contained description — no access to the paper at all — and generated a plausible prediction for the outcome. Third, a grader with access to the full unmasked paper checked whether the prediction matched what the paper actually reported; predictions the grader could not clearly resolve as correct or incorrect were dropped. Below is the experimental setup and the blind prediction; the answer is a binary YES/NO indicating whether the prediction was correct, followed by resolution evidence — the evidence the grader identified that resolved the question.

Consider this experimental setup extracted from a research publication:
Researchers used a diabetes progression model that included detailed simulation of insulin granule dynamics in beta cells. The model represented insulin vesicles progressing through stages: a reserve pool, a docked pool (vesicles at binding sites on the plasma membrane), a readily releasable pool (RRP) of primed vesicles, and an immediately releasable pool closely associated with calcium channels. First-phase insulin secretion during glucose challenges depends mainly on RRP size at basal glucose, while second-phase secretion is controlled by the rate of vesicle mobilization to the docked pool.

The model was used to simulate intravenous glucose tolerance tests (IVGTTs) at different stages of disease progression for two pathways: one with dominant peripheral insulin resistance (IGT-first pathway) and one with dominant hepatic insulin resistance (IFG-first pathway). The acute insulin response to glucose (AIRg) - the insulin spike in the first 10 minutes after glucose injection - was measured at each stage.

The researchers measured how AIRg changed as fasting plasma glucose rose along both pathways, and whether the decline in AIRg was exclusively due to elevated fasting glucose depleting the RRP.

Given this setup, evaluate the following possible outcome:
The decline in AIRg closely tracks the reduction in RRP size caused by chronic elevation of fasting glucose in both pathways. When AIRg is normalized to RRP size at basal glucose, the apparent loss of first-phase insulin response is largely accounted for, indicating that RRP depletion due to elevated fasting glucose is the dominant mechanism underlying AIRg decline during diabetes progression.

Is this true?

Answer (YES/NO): NO